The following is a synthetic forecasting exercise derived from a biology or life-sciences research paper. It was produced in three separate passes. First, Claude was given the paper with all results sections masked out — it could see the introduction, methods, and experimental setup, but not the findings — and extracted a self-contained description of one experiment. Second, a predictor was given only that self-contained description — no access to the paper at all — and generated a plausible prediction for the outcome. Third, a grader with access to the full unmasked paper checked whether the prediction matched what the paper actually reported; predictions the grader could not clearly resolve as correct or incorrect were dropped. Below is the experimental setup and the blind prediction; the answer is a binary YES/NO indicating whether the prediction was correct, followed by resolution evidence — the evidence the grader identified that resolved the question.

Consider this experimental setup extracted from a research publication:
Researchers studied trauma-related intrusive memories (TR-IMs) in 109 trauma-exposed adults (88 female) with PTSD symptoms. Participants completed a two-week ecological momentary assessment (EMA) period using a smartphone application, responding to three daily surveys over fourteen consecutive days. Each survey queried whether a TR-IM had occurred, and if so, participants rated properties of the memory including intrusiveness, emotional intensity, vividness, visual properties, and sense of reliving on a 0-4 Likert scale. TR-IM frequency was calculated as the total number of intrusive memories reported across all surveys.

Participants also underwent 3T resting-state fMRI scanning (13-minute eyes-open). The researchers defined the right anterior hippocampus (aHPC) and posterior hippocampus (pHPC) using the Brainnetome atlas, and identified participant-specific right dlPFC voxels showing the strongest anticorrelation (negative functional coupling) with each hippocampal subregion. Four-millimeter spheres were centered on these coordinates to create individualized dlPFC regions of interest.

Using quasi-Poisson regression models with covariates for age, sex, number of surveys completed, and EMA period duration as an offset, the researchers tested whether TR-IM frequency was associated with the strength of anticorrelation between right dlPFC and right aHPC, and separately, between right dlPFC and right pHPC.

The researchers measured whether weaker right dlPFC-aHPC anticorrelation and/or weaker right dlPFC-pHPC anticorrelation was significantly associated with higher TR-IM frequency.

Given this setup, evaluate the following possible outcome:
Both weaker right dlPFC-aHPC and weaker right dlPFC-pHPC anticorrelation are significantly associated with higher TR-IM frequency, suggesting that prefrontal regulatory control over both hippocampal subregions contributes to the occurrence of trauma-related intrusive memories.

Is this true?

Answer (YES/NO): NO